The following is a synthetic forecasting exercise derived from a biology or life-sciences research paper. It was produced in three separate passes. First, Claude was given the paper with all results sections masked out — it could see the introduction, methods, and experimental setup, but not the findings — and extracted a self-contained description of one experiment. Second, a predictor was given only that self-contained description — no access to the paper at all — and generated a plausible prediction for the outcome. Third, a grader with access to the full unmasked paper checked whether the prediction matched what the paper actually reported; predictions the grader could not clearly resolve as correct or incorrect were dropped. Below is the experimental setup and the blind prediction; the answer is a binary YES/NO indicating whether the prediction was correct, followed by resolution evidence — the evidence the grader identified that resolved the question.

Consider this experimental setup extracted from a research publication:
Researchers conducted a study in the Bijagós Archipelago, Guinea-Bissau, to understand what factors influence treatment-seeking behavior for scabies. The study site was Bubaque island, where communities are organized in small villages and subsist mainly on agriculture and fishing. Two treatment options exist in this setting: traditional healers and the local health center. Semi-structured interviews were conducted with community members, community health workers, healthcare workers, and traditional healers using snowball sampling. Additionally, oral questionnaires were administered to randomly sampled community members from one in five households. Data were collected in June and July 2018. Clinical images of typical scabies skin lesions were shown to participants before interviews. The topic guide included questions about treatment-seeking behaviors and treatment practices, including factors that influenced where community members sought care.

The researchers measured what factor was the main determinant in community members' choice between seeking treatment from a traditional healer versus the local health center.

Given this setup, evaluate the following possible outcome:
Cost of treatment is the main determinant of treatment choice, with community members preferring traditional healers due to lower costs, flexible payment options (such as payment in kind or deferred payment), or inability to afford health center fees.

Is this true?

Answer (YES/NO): YES